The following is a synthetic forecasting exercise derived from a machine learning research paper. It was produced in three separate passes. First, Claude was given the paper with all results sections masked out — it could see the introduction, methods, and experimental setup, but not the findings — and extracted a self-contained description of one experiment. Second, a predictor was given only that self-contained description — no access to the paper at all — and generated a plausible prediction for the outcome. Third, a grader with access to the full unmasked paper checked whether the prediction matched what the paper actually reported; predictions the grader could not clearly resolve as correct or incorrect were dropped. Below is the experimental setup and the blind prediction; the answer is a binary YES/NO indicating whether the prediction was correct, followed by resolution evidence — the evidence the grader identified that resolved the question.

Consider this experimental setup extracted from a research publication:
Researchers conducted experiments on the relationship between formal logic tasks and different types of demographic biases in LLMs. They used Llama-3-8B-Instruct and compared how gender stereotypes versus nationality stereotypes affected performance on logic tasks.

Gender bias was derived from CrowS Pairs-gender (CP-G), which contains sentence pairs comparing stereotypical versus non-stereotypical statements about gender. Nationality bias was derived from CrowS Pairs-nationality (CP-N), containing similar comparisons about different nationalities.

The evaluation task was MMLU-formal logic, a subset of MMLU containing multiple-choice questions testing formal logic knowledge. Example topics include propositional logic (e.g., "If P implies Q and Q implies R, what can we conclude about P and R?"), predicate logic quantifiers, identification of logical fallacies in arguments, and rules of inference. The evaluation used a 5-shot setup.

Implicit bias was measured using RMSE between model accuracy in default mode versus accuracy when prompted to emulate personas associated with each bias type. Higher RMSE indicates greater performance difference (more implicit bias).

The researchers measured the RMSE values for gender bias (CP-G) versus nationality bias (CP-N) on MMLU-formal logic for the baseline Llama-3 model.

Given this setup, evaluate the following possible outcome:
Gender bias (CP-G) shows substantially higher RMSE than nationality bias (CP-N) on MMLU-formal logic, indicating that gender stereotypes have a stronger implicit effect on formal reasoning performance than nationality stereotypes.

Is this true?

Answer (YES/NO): NO